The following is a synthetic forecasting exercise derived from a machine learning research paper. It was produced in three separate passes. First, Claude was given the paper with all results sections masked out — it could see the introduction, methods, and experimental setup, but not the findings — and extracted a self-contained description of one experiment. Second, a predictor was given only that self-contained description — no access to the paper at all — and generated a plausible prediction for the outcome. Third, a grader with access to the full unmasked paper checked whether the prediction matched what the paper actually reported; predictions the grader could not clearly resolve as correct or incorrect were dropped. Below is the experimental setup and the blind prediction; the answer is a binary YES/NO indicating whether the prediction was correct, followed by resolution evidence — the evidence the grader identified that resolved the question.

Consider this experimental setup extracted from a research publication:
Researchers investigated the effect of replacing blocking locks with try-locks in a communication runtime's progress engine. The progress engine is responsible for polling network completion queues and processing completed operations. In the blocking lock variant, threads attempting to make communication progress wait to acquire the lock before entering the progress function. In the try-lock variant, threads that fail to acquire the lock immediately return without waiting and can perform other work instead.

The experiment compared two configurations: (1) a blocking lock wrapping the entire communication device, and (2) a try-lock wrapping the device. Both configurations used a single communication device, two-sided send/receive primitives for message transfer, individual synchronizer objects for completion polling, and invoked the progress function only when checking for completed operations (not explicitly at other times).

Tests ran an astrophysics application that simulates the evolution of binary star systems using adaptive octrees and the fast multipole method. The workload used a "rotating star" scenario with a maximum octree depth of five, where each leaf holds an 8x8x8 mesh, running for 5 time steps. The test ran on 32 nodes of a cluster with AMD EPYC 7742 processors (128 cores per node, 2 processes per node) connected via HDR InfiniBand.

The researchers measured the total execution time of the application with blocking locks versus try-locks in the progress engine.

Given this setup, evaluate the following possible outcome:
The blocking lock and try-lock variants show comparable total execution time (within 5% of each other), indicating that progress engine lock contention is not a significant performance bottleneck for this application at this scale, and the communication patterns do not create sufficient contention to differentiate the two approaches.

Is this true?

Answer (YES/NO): NO